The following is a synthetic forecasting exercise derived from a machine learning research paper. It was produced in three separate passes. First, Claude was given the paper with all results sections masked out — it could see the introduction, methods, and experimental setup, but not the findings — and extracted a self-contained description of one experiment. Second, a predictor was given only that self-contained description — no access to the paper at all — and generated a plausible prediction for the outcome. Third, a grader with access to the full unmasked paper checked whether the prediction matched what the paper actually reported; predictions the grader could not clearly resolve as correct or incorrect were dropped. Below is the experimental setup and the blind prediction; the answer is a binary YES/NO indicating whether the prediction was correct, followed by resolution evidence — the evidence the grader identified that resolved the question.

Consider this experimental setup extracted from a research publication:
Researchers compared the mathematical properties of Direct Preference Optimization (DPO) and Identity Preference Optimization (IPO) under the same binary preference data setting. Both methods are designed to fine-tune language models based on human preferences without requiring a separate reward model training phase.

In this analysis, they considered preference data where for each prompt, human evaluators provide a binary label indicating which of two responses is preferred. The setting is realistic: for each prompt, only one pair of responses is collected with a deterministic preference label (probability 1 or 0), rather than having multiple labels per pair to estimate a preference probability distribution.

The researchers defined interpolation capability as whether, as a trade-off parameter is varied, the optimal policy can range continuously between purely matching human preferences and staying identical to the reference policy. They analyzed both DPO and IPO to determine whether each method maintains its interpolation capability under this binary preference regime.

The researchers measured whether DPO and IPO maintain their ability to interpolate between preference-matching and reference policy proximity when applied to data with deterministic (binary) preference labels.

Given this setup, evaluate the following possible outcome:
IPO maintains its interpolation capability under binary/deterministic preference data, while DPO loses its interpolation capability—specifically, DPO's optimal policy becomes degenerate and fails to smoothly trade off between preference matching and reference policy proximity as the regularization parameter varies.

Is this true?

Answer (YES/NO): YES